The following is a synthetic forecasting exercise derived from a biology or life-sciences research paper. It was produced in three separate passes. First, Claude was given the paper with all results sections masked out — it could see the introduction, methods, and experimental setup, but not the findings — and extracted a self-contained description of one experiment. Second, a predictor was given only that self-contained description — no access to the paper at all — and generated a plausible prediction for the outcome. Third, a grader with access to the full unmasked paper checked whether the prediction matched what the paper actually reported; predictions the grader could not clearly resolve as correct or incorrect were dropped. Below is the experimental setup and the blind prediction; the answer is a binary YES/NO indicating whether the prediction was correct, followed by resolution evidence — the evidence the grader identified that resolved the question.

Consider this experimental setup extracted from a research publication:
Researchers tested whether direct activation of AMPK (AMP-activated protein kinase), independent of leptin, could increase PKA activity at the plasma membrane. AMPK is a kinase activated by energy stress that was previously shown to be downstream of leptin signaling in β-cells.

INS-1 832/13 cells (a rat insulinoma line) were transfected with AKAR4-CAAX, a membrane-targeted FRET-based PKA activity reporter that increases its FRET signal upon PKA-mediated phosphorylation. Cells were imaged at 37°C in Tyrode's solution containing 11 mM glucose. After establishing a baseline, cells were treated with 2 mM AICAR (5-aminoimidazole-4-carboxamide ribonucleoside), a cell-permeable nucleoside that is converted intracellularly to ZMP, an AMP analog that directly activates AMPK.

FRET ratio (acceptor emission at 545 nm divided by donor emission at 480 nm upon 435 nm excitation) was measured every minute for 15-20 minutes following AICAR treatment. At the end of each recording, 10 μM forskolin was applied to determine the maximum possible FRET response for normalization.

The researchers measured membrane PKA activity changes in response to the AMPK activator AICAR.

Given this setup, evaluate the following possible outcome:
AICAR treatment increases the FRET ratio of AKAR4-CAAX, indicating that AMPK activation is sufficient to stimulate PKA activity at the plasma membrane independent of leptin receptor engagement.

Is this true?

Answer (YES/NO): YES